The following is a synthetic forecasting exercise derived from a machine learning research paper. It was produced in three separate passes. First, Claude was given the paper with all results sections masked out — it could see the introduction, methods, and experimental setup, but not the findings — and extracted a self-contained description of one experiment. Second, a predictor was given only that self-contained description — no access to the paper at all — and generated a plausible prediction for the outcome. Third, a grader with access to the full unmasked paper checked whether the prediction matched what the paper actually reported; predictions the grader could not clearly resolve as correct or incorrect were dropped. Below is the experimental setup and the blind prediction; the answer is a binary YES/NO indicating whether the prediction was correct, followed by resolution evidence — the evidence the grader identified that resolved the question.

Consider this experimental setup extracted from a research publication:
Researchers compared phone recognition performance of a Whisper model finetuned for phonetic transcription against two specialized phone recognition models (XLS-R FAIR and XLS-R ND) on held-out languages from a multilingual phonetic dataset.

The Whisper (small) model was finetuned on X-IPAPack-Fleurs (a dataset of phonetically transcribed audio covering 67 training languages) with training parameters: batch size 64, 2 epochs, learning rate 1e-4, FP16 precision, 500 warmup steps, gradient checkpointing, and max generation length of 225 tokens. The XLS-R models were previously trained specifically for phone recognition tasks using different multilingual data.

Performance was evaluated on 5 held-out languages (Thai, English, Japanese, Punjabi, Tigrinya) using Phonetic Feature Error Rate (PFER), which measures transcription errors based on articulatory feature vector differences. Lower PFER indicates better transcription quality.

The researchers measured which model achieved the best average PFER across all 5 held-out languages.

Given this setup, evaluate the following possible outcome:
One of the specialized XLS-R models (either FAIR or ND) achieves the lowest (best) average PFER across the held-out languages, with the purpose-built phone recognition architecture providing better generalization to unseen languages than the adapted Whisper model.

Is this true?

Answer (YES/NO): NO